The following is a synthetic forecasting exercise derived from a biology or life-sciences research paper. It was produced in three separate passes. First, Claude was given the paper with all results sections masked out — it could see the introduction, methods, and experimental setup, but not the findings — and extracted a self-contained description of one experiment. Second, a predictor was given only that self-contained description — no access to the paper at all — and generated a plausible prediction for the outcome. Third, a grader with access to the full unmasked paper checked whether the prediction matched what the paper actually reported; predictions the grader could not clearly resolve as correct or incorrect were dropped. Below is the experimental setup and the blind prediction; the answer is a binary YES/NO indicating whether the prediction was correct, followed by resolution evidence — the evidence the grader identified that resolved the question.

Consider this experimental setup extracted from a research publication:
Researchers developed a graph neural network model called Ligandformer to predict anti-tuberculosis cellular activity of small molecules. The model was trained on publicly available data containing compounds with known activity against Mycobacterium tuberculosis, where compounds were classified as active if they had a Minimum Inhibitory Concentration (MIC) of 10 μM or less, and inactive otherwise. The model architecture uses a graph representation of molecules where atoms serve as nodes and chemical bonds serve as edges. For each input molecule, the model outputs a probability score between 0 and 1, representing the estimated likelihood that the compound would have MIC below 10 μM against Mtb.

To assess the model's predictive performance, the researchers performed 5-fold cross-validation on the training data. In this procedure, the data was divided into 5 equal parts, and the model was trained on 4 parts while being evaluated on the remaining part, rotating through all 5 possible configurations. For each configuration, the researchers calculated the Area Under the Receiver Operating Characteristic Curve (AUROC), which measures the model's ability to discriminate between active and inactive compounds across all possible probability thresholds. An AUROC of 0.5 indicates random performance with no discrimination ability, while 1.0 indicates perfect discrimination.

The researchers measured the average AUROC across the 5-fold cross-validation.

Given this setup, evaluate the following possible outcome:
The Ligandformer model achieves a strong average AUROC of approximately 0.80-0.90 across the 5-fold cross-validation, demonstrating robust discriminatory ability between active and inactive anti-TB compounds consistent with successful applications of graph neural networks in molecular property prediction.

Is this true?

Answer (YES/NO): YES